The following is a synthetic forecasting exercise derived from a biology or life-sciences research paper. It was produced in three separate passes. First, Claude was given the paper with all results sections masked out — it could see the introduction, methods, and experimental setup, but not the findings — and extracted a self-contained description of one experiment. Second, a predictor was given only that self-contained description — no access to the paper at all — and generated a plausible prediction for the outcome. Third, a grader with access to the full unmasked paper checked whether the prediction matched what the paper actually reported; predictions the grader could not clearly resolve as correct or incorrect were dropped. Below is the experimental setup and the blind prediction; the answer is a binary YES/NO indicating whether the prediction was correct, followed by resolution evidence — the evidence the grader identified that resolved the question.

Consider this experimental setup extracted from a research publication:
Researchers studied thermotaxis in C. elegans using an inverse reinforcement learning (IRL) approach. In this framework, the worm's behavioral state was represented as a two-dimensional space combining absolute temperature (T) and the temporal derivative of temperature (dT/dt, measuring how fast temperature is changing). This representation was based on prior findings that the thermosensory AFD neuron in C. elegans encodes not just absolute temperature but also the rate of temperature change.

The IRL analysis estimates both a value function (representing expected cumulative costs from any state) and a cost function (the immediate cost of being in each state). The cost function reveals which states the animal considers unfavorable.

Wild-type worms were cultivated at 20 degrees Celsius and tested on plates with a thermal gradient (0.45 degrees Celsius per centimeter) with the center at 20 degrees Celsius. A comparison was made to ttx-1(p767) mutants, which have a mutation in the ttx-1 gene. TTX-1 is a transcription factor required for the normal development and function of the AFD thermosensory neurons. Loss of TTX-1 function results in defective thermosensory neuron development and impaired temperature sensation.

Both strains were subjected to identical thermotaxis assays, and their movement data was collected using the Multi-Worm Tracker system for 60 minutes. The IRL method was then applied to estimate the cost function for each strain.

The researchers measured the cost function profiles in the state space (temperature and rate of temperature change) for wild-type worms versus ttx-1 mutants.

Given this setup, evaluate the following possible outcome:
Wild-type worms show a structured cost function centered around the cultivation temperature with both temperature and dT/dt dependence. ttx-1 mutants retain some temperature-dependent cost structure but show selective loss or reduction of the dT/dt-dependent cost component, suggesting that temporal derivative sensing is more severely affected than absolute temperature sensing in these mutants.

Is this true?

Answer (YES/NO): YES